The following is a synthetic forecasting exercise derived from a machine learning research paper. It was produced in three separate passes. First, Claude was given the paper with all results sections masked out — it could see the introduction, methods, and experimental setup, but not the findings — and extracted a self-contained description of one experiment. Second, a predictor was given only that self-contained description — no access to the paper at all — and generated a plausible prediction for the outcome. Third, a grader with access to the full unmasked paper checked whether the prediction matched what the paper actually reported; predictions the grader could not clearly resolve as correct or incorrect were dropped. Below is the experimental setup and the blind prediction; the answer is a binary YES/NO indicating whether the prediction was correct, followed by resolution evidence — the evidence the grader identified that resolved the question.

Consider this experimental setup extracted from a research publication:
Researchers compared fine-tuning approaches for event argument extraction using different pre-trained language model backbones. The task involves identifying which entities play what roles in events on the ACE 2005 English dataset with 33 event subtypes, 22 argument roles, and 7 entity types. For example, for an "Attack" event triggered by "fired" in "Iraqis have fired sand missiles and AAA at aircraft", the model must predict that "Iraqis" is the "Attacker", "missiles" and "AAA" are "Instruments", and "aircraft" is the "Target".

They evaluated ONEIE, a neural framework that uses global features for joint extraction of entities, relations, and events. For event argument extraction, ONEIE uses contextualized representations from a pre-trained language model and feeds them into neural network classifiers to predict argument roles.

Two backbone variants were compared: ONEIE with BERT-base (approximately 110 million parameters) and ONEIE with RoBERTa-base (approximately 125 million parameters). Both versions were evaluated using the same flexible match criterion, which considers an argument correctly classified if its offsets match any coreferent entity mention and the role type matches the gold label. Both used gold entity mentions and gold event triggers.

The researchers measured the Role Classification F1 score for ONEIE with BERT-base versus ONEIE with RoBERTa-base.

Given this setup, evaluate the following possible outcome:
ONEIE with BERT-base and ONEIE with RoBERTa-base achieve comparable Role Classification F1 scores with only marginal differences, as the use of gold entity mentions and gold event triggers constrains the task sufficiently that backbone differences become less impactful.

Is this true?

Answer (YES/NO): NO